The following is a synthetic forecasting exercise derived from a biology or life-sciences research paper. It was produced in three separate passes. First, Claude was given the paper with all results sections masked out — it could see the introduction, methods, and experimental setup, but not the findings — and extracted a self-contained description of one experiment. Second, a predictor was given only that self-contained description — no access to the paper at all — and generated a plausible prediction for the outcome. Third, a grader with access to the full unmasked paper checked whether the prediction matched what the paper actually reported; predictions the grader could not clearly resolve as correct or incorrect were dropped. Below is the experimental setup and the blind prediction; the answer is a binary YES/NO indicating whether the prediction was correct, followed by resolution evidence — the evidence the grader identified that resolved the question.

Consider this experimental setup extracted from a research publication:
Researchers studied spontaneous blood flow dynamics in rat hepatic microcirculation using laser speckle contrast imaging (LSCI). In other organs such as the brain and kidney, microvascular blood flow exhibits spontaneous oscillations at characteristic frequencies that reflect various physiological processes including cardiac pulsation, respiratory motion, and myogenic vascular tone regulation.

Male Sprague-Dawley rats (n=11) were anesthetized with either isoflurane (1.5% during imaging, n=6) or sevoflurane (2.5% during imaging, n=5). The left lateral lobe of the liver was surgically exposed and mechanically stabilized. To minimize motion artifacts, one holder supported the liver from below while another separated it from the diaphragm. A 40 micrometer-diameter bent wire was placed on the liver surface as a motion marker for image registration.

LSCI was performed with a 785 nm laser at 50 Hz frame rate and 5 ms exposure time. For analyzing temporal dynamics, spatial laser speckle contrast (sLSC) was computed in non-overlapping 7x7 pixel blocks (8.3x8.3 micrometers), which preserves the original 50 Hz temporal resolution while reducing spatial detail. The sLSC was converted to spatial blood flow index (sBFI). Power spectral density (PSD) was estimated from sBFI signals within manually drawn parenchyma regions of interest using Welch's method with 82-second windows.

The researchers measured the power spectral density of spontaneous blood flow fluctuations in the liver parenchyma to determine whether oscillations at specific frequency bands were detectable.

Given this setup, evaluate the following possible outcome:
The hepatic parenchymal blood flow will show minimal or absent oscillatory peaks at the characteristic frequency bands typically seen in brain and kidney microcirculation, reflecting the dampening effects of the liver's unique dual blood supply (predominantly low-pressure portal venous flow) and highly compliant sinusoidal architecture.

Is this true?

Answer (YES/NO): NO